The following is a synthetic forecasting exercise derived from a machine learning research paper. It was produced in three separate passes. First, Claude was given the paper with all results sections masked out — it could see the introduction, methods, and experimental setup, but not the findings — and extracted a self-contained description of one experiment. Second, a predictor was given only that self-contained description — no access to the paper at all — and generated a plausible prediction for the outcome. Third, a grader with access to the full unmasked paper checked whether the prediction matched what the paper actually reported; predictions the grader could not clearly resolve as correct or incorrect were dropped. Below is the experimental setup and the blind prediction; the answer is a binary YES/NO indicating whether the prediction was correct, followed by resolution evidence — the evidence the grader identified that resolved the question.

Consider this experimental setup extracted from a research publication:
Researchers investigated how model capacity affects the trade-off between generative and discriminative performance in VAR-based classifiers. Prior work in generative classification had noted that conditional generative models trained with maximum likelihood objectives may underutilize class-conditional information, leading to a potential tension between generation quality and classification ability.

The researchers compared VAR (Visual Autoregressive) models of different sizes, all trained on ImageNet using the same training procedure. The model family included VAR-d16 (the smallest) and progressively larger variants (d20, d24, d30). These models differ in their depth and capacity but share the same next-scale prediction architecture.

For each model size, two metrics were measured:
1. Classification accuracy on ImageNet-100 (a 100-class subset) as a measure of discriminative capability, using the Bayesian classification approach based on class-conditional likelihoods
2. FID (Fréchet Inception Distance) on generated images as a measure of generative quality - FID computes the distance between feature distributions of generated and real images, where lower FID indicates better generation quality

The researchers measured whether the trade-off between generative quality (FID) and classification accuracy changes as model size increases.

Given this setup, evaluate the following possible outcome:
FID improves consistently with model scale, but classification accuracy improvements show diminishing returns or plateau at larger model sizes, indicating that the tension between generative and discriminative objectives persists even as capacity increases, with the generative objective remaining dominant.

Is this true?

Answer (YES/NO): NO